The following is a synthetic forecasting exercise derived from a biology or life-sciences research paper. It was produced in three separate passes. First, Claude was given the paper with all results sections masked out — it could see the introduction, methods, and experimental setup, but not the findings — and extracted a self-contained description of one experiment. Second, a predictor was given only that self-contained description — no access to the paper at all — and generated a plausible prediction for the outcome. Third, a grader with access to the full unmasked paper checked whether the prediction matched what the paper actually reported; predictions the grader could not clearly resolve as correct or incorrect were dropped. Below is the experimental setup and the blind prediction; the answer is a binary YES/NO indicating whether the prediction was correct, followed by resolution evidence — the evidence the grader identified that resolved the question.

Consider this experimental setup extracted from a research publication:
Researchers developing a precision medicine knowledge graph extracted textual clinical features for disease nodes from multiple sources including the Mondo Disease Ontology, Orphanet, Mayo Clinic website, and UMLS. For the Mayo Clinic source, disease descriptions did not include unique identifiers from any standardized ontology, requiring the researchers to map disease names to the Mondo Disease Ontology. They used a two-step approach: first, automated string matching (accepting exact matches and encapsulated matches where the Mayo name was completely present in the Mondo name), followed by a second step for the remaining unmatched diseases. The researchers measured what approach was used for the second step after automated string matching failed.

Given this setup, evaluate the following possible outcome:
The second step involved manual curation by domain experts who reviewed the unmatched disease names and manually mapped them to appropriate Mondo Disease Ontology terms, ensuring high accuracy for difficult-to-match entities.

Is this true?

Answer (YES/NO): NO